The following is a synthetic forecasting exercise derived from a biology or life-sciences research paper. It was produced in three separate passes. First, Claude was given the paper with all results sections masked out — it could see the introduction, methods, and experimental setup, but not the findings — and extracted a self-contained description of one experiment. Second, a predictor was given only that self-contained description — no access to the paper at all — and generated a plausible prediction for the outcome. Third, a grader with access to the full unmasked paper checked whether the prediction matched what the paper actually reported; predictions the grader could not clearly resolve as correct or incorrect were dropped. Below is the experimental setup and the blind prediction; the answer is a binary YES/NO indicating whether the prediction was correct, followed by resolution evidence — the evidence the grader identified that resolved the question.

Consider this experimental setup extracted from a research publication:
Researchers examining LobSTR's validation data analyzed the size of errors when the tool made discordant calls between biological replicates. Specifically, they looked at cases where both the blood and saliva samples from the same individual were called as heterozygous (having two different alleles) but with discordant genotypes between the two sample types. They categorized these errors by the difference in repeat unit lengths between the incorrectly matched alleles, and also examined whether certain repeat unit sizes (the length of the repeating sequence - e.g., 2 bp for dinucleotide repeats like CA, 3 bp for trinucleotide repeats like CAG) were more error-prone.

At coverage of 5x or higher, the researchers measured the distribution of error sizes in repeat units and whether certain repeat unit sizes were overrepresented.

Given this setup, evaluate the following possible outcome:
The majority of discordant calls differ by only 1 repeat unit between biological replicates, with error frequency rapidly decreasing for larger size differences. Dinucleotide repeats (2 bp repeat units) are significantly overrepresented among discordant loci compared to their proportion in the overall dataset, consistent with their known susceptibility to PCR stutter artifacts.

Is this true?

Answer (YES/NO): YES